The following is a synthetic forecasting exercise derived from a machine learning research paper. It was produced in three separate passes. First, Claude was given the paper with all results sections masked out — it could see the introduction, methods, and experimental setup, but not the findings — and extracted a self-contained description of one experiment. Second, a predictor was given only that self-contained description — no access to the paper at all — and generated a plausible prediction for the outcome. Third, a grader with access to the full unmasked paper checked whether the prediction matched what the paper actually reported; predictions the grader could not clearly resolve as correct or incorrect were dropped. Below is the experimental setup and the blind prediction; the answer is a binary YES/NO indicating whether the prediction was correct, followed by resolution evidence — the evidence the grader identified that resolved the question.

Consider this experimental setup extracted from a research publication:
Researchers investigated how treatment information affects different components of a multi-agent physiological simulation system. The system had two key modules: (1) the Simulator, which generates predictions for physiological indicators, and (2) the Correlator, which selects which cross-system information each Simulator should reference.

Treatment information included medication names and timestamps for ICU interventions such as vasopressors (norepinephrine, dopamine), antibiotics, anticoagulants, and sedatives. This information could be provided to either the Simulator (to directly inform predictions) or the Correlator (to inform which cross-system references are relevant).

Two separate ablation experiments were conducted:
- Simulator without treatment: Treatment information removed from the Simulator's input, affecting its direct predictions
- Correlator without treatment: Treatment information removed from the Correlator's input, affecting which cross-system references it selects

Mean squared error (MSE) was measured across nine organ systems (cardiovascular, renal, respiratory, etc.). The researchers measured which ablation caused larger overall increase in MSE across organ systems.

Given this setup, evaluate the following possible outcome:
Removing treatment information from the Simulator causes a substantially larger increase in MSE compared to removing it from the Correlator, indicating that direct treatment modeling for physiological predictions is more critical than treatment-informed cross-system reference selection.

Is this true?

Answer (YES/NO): YES